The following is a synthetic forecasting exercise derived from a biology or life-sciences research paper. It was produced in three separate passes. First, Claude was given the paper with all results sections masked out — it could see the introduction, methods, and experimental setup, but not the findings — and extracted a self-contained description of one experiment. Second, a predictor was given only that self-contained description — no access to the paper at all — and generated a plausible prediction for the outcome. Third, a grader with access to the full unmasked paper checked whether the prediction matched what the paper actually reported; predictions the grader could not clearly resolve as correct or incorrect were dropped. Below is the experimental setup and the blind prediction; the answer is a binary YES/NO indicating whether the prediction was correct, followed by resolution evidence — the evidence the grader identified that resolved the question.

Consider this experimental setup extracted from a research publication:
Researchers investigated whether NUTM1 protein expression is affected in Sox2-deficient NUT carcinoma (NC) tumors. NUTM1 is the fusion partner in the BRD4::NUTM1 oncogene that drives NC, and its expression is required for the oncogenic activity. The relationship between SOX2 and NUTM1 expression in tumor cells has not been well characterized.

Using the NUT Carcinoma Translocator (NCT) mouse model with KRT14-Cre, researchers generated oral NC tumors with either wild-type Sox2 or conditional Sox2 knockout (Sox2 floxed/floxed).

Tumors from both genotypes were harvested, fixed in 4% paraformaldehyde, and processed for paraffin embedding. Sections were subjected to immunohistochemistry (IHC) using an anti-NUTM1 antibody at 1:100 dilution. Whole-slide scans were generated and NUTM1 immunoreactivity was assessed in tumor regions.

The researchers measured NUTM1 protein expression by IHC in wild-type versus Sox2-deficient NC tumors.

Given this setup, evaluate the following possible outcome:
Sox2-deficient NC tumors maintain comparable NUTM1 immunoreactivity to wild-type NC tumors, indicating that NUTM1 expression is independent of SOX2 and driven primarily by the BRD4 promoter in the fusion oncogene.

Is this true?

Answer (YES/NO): YES